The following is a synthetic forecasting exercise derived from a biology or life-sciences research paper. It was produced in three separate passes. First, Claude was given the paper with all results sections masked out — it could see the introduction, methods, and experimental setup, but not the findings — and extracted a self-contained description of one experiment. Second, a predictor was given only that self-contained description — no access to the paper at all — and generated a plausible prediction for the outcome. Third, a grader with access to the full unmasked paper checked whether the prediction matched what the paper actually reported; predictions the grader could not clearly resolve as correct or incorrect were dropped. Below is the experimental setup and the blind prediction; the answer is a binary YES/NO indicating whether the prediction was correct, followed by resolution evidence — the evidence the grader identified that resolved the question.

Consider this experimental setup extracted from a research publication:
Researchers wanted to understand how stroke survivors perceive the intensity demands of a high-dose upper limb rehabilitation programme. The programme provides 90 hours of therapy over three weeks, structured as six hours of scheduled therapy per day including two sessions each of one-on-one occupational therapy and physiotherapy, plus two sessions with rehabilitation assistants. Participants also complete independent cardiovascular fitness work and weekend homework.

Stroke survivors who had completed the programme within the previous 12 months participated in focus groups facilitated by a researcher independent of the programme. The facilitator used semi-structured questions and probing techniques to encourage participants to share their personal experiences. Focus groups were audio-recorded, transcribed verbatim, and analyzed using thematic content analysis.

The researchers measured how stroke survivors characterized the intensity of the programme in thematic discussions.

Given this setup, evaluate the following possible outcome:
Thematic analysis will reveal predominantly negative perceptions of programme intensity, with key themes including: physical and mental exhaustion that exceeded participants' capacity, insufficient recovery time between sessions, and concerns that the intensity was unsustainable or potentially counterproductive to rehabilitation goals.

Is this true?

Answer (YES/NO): NO